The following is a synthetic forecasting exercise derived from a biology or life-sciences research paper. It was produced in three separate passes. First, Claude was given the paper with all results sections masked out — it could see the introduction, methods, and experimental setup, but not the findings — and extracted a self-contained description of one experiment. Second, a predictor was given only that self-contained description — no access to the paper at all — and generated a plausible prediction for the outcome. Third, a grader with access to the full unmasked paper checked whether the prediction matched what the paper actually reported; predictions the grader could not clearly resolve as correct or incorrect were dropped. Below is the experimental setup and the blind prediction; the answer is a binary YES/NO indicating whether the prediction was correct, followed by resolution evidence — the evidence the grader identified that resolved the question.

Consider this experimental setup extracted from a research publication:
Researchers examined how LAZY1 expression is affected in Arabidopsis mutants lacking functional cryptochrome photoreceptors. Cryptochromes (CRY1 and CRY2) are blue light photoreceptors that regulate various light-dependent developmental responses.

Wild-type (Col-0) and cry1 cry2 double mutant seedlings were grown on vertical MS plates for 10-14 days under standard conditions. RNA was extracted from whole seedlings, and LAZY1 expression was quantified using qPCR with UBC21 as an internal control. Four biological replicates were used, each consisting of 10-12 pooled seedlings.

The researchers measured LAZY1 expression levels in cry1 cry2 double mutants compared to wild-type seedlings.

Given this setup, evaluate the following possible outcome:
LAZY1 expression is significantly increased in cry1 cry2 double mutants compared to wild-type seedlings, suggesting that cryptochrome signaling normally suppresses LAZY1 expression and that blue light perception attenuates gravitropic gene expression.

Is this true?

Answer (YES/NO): YES